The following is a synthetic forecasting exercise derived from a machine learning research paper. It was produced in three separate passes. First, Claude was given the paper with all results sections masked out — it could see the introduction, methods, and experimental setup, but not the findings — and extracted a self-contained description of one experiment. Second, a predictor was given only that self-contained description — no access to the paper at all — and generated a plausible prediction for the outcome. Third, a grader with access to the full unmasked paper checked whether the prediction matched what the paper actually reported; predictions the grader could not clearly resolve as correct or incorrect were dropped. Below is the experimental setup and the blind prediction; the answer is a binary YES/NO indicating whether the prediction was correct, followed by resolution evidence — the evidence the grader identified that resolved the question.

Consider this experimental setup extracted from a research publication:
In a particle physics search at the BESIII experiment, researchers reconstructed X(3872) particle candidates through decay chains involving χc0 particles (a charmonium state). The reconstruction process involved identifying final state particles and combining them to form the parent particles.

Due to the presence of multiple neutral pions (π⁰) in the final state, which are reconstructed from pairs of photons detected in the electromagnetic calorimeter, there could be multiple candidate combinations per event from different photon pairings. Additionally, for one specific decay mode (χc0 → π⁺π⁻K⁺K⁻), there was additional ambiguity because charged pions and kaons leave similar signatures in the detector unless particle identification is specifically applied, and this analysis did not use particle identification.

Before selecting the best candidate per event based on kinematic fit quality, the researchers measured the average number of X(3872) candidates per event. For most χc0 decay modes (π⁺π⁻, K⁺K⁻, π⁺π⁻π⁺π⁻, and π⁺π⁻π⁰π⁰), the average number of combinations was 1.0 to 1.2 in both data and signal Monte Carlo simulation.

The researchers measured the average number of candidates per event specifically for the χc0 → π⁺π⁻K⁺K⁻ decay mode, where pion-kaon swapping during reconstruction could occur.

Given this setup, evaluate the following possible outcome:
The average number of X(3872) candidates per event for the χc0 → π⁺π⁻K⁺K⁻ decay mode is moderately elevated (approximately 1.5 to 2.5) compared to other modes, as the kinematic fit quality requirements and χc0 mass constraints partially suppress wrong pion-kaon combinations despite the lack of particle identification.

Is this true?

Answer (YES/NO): YES